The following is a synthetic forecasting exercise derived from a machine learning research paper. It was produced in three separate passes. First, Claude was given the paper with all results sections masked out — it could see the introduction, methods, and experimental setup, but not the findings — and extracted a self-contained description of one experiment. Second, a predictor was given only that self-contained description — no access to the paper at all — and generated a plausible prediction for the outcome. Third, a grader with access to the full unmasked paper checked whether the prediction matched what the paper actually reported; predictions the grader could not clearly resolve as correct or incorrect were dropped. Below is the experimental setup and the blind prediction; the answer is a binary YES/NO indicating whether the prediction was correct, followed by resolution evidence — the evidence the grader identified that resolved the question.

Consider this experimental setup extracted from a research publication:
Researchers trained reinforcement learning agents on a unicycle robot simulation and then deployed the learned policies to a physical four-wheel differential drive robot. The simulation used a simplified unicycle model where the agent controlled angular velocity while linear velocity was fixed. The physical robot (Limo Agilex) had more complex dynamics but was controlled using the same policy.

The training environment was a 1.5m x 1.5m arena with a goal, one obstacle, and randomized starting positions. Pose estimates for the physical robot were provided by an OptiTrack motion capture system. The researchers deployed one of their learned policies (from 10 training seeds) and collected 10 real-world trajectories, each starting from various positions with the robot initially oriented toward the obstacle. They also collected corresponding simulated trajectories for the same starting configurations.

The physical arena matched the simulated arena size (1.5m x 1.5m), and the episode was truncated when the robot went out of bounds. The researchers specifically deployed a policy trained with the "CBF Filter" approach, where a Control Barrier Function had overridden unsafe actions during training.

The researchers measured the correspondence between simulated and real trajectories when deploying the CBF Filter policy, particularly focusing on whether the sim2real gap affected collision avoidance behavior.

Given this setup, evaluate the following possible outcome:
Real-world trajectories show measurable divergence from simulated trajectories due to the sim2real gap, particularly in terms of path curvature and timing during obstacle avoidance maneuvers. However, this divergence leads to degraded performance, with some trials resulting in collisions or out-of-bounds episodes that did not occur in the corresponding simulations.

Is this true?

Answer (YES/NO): NO